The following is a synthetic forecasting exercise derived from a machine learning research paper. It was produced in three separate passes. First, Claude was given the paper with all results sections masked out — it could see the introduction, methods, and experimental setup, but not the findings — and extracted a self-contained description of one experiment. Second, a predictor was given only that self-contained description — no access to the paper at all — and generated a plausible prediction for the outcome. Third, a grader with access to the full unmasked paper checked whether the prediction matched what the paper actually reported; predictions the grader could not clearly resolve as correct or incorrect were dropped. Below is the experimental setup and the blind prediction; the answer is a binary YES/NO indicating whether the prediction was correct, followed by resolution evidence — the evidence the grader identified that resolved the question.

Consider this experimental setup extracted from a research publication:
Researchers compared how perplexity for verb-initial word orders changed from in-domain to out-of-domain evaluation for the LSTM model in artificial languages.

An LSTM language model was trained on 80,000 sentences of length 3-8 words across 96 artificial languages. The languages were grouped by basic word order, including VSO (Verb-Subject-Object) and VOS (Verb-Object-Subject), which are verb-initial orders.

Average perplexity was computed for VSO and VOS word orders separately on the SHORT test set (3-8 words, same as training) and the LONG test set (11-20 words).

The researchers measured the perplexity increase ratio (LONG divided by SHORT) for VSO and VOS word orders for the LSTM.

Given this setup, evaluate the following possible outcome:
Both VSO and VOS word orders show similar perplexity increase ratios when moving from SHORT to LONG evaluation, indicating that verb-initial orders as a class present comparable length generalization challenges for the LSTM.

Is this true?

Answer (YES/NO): NO